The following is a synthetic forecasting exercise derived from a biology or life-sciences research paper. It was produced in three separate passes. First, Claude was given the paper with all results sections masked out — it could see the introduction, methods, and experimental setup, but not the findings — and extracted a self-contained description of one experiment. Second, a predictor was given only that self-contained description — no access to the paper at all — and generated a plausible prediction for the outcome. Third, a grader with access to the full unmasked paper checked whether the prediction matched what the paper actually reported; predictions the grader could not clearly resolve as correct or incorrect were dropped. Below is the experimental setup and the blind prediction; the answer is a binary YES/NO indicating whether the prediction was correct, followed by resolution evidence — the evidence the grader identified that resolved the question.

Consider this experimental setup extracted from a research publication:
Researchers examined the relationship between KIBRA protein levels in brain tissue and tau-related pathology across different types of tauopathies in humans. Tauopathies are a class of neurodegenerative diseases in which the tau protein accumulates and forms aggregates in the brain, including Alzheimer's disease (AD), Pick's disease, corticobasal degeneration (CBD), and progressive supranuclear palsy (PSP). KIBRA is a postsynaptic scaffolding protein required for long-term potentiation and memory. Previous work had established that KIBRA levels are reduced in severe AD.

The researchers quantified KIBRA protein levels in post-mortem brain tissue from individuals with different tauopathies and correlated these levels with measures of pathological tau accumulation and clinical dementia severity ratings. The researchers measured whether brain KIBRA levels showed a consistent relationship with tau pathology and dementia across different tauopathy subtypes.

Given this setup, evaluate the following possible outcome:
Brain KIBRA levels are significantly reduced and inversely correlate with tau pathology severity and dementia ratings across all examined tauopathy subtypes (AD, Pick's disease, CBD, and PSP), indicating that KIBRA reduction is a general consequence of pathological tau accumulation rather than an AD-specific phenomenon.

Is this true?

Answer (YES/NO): NO